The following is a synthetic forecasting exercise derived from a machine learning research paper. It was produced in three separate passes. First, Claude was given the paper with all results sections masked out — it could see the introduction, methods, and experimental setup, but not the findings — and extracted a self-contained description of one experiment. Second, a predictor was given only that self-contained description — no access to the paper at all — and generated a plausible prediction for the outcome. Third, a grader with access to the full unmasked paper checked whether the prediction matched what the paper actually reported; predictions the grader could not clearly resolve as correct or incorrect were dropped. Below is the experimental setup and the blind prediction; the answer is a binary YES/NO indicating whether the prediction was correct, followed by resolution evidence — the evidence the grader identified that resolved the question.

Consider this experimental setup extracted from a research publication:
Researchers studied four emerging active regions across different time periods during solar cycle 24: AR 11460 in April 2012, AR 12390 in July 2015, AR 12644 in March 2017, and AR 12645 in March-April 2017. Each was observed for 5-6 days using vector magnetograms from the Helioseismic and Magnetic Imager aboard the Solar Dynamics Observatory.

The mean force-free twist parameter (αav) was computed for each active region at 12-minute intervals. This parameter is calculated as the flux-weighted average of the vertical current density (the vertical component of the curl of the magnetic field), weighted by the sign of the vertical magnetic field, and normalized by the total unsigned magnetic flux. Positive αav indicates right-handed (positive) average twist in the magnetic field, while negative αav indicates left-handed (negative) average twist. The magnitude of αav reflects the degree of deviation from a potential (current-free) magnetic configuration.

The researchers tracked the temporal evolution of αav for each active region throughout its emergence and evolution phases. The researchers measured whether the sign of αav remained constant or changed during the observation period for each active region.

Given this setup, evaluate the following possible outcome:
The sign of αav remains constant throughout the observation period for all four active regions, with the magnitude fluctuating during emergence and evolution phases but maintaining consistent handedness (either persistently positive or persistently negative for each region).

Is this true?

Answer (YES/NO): NO